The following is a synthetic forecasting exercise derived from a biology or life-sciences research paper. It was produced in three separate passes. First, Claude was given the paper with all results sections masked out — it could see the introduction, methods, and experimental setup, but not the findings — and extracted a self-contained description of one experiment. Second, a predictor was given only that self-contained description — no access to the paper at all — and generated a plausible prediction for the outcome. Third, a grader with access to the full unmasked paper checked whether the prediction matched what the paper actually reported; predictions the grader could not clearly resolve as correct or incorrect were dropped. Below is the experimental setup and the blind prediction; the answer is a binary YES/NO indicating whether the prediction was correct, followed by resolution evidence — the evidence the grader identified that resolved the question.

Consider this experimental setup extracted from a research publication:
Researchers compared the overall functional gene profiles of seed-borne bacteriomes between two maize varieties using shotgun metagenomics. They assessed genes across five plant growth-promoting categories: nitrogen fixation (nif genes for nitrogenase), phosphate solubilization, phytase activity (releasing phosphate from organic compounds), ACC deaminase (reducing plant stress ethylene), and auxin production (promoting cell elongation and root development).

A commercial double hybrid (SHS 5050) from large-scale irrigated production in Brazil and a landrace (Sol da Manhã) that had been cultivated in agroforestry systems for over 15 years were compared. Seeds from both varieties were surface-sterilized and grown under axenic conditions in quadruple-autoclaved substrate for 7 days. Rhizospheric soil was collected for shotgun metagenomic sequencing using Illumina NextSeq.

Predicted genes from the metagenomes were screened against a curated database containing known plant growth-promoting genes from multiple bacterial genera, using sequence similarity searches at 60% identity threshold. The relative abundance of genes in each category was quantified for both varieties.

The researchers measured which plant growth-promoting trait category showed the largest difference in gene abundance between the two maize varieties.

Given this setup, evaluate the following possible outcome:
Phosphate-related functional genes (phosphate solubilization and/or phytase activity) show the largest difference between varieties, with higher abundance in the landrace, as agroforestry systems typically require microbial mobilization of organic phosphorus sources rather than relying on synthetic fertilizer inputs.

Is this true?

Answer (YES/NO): NO